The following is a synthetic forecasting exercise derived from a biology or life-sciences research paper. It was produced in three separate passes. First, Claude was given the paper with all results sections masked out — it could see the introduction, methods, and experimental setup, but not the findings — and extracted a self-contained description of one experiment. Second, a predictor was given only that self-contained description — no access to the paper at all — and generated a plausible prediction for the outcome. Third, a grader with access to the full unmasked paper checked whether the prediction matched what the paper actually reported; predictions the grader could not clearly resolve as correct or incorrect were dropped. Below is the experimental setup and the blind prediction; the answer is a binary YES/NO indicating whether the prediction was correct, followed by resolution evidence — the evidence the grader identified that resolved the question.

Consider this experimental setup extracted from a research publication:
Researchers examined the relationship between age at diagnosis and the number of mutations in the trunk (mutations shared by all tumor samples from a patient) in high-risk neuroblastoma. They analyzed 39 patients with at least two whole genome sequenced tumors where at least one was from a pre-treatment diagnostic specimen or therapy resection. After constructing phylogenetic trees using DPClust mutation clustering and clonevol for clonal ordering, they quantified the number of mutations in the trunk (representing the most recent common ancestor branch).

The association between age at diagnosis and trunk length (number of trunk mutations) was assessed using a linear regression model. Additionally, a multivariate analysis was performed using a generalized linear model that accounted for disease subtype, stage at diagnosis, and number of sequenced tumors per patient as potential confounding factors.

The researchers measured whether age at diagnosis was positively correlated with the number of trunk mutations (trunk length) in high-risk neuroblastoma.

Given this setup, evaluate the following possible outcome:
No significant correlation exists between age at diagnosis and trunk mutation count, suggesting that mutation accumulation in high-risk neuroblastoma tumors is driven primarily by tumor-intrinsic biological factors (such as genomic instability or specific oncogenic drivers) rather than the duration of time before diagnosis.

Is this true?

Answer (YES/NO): NO